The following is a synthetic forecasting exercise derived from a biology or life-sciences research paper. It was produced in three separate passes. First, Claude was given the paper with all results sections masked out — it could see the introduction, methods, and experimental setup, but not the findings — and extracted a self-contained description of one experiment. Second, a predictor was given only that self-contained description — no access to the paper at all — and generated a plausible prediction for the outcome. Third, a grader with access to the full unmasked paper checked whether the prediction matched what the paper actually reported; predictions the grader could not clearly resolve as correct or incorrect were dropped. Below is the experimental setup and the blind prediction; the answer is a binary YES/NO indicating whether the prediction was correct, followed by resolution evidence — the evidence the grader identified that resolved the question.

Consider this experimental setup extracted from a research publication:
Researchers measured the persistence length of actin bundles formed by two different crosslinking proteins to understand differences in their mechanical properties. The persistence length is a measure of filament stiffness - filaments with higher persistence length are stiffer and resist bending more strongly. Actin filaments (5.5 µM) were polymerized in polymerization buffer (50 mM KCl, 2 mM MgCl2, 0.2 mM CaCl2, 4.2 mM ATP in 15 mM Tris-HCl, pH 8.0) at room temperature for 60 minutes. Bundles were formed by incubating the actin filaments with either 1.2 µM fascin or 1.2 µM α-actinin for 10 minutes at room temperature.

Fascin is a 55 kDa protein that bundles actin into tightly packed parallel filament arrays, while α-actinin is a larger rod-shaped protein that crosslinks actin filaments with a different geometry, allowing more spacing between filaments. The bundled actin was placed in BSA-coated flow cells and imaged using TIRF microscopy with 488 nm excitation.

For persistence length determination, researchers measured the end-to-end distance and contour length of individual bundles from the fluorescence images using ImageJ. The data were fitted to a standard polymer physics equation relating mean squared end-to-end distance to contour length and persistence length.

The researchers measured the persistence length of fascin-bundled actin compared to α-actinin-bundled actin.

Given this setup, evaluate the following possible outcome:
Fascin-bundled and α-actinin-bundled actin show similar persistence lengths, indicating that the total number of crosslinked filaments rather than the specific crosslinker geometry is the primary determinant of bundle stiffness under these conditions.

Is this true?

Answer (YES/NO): NO